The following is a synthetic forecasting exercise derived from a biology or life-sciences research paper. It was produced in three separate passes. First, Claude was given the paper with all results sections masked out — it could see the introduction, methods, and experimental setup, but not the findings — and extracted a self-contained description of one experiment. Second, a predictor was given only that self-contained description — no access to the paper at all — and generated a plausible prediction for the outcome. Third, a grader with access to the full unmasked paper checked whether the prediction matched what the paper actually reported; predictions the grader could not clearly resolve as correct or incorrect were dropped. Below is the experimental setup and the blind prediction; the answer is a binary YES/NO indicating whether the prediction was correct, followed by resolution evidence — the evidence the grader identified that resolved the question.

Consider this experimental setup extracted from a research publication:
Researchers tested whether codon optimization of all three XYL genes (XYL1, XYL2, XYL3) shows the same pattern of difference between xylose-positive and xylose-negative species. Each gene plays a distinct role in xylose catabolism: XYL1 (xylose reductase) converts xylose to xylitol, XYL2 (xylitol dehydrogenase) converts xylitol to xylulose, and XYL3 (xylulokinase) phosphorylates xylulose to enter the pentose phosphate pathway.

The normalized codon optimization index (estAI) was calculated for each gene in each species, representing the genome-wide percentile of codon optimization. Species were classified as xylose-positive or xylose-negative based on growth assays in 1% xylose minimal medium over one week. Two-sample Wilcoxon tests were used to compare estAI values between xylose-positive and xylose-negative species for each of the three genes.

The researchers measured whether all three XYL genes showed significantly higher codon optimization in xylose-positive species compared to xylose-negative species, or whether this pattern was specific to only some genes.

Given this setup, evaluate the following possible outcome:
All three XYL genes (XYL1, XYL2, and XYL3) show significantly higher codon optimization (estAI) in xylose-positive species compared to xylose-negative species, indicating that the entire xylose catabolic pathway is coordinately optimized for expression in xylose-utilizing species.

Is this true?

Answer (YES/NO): YES